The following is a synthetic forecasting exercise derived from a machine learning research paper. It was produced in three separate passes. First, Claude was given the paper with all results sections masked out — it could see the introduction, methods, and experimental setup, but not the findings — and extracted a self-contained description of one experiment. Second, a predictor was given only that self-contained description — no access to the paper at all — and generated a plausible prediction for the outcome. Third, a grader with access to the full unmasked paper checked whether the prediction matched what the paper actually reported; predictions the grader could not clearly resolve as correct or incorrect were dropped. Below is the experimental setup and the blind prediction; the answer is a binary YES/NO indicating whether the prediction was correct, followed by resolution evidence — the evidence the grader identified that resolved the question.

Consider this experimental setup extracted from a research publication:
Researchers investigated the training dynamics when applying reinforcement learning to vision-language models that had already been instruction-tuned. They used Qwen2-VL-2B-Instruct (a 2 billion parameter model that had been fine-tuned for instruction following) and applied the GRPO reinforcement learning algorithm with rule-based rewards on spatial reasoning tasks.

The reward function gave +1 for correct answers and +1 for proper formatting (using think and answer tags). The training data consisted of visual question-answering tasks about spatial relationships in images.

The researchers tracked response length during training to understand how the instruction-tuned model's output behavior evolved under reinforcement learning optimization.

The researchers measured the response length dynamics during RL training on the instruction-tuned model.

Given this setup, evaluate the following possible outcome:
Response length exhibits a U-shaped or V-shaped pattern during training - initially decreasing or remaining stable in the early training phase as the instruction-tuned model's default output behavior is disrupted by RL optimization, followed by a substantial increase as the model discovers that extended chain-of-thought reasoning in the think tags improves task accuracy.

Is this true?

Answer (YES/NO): NO